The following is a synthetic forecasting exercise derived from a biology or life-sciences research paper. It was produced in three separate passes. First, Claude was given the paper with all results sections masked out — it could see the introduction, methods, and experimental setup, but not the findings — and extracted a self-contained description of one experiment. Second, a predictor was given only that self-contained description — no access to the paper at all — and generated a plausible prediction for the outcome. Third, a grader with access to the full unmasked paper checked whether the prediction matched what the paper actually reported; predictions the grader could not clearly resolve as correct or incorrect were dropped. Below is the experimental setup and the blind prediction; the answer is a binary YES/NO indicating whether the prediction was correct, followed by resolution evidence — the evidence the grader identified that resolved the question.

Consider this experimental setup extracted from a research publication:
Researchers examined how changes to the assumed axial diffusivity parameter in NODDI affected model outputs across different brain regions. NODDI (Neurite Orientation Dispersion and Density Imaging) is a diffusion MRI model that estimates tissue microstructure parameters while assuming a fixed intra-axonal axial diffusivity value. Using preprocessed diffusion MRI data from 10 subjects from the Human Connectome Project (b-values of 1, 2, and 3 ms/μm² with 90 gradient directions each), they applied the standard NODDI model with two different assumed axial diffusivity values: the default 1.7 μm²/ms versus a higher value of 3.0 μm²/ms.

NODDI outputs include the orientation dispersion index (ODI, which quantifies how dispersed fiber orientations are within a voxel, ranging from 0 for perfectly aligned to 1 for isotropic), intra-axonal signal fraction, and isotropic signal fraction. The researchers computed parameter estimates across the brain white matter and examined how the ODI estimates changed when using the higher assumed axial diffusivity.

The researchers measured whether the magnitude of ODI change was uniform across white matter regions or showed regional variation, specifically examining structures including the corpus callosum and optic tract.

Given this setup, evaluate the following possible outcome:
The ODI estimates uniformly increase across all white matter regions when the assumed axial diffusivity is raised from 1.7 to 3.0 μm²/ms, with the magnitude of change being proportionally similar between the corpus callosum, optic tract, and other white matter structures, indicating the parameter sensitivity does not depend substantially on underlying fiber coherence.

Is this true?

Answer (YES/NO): NO